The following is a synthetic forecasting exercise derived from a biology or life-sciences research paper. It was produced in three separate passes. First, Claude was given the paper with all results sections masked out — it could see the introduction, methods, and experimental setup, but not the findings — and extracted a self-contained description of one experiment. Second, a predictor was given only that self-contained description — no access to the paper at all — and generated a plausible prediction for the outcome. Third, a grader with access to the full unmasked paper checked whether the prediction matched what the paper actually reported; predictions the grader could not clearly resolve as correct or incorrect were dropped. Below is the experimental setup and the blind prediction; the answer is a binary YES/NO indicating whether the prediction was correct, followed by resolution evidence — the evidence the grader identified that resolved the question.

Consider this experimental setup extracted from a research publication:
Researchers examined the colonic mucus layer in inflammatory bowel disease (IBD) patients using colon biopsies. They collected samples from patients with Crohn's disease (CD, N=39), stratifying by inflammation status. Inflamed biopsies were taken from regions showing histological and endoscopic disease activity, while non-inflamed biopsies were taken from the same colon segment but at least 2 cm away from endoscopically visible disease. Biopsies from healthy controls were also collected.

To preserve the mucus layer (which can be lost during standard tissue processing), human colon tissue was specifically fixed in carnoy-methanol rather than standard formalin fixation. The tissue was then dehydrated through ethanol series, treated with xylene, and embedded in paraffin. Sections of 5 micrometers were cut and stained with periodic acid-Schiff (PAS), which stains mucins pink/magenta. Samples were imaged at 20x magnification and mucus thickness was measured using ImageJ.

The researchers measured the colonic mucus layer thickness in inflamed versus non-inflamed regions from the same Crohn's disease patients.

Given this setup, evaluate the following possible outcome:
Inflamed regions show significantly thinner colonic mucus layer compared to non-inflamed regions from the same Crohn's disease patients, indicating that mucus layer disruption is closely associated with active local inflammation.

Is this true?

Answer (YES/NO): YES